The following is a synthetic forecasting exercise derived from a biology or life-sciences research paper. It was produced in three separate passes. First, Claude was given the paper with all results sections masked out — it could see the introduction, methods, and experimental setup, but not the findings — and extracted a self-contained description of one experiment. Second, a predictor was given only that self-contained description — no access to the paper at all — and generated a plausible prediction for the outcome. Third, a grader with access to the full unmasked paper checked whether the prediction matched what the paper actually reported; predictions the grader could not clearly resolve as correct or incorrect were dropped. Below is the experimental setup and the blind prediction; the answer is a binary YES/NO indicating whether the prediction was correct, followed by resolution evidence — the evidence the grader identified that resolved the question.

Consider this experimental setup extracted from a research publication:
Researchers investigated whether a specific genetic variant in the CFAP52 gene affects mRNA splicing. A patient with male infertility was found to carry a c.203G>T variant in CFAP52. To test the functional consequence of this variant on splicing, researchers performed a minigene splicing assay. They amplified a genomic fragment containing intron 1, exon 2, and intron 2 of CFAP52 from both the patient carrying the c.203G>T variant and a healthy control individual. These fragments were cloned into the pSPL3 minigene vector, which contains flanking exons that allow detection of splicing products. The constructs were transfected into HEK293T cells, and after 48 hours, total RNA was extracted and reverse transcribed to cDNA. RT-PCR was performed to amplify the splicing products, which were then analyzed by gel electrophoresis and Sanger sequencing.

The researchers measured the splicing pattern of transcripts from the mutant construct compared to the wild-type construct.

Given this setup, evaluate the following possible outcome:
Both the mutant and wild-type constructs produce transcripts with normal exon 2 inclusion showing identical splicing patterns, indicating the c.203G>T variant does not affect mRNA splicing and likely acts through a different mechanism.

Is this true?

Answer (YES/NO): NO